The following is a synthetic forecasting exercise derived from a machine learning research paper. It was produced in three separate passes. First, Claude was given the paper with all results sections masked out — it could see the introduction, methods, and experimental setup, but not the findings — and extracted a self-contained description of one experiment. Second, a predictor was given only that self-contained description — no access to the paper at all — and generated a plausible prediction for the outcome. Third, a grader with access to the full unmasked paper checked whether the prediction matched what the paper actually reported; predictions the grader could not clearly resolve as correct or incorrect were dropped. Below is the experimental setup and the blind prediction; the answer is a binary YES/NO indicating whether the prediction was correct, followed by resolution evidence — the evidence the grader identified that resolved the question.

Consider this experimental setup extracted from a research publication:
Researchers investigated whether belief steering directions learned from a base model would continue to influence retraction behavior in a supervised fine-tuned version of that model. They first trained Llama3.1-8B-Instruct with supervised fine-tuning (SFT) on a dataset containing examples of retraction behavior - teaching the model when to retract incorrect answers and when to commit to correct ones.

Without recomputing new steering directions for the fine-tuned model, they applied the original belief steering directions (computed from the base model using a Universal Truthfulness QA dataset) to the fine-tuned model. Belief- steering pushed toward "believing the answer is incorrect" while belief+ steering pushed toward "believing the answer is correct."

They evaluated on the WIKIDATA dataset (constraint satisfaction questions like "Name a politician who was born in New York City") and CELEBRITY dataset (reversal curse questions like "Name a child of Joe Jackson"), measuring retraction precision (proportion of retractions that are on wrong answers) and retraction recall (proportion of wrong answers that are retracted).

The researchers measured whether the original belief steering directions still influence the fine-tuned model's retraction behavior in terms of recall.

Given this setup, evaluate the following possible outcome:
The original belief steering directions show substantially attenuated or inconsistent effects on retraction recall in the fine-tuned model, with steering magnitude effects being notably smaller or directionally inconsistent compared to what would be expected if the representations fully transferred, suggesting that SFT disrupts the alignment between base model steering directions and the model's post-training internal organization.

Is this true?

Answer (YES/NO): NO